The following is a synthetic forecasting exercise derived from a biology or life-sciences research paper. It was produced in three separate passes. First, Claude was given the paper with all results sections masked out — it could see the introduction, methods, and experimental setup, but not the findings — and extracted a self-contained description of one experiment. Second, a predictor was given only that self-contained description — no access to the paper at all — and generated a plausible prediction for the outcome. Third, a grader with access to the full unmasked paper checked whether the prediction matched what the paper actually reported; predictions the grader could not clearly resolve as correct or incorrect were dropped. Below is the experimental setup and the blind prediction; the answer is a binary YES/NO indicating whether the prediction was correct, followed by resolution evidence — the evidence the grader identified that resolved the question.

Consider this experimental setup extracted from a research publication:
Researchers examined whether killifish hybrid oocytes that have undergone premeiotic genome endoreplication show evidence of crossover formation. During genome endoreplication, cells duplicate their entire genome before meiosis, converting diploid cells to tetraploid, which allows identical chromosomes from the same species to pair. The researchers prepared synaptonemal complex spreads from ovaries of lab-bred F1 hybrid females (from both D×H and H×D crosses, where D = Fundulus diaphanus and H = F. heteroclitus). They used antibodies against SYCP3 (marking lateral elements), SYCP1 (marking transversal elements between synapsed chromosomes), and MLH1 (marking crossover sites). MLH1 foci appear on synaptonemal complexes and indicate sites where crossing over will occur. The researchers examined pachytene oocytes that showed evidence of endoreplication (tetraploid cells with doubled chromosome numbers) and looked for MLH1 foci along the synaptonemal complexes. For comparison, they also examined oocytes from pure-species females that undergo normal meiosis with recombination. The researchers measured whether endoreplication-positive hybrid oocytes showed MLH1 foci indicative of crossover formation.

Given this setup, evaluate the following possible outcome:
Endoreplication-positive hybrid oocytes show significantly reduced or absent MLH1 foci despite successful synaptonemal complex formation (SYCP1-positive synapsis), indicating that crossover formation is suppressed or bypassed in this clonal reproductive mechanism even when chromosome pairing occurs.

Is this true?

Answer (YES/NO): NO